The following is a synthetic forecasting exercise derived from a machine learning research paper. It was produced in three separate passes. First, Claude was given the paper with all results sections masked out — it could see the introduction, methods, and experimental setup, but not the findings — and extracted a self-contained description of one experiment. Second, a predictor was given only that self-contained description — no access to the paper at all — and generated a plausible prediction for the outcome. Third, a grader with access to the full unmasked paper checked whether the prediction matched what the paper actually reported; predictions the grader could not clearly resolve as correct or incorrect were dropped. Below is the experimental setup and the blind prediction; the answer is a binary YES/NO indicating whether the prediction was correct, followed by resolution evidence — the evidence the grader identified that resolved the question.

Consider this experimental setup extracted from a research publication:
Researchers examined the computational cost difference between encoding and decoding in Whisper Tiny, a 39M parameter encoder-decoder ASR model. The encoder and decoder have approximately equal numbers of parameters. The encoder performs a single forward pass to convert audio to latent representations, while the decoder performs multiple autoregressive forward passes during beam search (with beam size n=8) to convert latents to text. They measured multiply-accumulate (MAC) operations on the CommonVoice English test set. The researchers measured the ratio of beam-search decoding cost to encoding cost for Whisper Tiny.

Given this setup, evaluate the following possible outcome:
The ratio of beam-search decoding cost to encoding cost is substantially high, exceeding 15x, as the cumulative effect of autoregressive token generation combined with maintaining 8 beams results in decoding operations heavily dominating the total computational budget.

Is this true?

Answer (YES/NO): YES